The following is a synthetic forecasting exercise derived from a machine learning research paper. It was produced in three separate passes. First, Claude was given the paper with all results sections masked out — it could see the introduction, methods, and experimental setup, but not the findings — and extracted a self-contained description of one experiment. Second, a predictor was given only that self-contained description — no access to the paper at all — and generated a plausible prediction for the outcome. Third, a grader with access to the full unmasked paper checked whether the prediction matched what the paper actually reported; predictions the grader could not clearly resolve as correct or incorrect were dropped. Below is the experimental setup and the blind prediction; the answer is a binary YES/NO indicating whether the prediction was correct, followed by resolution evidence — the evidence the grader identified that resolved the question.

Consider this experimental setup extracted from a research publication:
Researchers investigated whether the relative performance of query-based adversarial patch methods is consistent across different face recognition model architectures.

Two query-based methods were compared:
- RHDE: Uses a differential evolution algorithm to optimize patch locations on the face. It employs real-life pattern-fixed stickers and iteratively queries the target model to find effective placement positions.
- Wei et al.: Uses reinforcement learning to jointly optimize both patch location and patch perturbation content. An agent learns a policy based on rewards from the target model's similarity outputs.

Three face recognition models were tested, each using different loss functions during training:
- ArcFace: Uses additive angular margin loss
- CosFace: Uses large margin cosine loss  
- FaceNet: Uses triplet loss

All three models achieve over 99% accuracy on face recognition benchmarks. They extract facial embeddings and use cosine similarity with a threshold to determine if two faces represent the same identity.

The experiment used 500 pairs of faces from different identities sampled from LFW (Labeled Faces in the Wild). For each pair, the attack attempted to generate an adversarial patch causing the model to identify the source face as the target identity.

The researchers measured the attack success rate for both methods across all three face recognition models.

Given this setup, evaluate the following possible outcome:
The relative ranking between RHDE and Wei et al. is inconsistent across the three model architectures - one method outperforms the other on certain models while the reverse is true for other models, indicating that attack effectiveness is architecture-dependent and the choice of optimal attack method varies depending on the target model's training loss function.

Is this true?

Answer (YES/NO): YES